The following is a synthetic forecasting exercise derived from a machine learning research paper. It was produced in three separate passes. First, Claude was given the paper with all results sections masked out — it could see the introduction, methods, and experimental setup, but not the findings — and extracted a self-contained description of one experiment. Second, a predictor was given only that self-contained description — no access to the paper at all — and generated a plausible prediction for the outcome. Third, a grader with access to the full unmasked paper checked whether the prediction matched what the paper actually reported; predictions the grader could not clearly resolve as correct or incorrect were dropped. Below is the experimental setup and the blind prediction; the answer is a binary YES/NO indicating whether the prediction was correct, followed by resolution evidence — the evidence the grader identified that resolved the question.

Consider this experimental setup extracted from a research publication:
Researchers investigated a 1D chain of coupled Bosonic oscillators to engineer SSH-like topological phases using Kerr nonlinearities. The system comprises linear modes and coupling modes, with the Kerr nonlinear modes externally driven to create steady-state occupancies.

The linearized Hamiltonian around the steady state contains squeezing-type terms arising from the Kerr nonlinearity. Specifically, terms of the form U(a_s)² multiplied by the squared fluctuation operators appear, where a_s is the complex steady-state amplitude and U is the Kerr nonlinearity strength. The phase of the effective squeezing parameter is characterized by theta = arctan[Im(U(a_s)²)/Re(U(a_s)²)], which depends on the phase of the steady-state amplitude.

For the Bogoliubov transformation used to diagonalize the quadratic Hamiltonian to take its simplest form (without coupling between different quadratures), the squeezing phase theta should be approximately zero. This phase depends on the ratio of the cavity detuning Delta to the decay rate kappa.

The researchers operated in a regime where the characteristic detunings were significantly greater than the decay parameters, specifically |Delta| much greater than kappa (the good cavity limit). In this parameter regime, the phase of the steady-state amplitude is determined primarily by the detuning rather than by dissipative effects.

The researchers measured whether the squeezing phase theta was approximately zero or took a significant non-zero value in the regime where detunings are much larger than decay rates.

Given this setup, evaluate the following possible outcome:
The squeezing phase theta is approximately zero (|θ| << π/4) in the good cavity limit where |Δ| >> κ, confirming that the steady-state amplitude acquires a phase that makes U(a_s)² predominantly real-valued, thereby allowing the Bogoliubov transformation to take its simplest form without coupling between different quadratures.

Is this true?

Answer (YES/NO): YES